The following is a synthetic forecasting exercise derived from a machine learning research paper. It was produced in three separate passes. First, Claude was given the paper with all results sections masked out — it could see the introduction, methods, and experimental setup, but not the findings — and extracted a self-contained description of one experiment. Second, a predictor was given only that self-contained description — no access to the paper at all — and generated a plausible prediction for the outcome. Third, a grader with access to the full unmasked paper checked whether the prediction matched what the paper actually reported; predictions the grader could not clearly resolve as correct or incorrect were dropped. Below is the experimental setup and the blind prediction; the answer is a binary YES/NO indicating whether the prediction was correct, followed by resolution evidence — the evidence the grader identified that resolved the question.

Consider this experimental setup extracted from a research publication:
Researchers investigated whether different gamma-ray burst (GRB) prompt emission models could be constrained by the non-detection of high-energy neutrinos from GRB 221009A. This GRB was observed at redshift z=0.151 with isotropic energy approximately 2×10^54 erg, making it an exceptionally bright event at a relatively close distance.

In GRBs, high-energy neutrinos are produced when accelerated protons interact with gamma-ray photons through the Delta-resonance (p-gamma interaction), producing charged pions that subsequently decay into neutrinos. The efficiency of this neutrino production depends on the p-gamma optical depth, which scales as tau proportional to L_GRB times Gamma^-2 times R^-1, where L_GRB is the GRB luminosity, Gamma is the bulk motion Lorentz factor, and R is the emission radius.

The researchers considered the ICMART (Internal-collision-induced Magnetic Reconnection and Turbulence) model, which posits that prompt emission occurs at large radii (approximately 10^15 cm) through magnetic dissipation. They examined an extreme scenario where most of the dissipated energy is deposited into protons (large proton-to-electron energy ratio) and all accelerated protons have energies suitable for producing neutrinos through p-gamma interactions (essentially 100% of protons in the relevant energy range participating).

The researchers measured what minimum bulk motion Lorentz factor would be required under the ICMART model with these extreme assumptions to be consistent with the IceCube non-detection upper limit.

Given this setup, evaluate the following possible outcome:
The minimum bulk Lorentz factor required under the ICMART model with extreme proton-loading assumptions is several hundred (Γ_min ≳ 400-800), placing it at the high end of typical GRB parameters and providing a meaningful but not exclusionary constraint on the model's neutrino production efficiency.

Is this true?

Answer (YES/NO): NO